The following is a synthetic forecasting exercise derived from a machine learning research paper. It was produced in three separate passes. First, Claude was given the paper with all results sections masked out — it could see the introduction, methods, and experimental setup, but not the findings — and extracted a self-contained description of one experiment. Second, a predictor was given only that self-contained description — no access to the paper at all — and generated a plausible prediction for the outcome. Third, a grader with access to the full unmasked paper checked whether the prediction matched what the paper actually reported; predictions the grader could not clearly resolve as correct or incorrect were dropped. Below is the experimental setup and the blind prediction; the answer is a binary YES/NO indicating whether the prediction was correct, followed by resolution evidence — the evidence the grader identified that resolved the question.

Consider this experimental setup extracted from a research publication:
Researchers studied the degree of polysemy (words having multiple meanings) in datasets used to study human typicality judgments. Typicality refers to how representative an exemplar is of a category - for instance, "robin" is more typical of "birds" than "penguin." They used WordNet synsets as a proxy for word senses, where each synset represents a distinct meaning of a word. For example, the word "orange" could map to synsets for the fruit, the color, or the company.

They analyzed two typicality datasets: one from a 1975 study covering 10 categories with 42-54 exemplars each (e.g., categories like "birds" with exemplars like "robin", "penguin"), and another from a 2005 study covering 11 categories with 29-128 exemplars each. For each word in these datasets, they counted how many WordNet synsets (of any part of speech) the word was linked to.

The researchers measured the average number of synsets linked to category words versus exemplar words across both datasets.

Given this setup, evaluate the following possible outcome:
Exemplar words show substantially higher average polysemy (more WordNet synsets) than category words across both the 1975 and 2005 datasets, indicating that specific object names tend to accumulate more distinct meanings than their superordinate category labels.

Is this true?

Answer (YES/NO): NO